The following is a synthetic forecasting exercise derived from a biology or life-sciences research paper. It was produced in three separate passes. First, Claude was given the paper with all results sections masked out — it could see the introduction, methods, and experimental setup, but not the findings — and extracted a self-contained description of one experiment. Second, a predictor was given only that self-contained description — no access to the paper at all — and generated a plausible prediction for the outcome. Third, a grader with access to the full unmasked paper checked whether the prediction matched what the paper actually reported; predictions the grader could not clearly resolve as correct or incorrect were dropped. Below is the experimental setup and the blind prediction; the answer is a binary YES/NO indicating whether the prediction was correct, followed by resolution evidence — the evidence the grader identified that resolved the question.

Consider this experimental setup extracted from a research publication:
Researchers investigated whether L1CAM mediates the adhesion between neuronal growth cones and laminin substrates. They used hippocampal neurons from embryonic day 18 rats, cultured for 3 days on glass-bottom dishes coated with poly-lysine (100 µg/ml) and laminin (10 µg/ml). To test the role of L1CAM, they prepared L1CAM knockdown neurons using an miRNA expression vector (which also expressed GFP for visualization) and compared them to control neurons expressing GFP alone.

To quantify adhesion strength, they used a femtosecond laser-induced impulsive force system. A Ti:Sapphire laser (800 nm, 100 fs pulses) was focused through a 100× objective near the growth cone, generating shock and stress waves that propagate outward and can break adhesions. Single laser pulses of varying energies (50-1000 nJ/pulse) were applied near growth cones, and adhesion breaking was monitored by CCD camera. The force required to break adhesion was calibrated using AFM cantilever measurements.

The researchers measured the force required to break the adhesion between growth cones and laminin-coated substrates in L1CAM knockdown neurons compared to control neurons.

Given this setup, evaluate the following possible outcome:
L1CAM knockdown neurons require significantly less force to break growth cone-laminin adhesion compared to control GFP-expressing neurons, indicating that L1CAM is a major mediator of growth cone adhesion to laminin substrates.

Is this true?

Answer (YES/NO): YES